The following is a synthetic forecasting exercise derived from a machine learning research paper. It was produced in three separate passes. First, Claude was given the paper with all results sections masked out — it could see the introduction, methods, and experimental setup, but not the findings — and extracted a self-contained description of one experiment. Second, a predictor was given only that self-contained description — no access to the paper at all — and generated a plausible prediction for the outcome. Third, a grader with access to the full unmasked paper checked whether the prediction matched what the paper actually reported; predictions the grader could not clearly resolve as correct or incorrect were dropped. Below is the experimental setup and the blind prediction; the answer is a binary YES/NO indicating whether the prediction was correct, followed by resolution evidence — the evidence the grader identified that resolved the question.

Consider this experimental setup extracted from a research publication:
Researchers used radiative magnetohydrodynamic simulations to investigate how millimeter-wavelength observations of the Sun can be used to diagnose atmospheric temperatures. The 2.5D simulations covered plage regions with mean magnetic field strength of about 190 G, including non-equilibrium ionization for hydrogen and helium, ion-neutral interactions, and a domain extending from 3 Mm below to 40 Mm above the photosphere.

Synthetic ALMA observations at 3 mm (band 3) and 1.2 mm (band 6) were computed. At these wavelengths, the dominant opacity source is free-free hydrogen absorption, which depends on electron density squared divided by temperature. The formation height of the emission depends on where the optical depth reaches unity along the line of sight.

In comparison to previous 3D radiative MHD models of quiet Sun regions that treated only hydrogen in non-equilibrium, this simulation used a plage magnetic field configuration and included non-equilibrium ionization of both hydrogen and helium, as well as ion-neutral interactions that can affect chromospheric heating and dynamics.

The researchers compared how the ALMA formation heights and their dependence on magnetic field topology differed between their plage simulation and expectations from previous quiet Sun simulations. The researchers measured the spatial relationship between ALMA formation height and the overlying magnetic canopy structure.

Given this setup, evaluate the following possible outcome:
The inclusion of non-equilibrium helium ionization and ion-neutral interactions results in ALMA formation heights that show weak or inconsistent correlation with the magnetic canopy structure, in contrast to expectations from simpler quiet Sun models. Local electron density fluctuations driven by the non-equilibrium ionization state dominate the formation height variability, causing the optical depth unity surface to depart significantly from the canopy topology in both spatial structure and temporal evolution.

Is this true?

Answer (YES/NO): NO